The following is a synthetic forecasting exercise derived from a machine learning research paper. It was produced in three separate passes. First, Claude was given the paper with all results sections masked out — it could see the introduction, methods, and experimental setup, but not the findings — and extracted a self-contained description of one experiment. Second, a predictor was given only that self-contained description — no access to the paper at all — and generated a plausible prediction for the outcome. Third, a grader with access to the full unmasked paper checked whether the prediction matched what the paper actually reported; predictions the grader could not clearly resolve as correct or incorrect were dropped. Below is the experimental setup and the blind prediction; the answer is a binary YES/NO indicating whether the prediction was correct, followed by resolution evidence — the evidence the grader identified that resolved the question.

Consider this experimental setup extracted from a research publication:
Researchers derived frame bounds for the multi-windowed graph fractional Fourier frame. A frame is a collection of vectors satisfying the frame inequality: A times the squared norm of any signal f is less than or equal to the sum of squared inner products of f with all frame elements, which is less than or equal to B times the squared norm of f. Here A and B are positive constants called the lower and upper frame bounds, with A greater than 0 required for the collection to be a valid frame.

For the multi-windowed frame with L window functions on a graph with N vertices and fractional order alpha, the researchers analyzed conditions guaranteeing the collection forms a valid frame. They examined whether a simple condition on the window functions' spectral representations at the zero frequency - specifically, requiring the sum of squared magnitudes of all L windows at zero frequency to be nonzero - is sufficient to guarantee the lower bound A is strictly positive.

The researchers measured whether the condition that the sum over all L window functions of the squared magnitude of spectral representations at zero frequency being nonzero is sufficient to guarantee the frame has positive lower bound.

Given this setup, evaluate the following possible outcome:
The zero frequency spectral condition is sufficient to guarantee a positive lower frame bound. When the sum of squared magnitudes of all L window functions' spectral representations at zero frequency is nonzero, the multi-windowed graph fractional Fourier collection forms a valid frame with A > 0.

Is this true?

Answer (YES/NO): YES